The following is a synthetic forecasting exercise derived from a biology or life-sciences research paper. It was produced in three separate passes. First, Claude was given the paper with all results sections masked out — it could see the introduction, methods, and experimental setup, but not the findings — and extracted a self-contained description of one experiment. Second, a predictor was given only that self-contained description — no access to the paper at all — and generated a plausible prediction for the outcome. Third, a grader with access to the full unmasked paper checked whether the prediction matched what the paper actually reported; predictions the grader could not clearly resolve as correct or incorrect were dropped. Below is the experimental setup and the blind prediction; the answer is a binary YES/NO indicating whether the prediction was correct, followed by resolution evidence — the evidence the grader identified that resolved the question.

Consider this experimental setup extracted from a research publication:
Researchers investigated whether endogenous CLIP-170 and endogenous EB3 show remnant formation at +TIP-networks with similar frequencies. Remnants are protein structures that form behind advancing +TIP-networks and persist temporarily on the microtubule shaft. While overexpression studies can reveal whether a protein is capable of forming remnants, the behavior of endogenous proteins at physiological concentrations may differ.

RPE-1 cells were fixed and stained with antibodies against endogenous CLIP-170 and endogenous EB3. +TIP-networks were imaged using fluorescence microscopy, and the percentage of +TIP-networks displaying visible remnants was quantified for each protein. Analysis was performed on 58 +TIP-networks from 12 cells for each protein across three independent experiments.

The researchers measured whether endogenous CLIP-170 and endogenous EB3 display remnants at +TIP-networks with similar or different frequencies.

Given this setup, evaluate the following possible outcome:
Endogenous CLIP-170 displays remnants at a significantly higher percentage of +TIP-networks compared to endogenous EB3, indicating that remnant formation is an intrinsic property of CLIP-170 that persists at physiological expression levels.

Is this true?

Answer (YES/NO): NO